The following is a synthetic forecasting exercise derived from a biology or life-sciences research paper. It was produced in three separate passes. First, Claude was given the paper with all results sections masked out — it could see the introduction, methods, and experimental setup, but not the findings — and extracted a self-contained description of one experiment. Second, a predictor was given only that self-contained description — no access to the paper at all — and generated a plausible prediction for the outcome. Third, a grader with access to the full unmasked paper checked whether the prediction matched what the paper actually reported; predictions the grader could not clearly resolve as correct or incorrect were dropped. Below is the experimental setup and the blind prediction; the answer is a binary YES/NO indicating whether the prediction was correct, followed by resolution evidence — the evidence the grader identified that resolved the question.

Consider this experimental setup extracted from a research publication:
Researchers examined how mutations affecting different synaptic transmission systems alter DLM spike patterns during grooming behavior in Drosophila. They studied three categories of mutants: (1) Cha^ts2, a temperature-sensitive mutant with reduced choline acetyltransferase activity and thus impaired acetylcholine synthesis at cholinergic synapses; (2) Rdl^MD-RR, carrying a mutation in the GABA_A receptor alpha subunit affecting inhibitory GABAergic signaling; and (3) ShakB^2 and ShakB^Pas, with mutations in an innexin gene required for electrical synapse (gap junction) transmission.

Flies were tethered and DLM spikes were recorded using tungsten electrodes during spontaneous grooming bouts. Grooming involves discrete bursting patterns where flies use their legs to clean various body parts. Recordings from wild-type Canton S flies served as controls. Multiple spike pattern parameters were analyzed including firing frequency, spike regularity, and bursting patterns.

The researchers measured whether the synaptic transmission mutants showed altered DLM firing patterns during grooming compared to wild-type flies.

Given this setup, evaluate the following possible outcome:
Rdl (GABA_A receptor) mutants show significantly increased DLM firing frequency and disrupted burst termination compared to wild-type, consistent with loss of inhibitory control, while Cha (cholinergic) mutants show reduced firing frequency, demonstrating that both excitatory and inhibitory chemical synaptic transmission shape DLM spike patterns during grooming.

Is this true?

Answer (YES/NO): NO